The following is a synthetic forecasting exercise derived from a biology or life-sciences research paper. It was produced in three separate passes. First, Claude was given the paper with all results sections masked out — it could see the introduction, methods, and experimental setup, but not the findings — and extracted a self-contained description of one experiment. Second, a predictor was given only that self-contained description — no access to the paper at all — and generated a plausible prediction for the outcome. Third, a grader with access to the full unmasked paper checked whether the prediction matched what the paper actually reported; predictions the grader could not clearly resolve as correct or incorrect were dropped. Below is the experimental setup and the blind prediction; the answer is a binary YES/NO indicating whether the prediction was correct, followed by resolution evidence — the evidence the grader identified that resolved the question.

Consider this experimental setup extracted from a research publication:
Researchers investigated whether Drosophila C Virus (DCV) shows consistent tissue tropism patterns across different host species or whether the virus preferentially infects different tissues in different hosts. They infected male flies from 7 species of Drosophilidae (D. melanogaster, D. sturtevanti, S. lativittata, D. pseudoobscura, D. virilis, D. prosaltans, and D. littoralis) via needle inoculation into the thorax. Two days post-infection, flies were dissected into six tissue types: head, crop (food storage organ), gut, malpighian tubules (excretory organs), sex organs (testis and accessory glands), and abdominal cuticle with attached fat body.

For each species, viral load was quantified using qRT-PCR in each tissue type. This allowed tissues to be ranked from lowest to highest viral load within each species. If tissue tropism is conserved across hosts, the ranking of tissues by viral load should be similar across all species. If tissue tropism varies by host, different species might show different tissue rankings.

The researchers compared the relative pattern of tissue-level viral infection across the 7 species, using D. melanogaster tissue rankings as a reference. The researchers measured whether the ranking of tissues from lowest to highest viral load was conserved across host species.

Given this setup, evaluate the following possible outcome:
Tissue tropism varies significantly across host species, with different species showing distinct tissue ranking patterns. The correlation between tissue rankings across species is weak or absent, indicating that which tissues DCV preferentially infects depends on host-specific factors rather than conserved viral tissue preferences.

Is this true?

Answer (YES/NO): NO